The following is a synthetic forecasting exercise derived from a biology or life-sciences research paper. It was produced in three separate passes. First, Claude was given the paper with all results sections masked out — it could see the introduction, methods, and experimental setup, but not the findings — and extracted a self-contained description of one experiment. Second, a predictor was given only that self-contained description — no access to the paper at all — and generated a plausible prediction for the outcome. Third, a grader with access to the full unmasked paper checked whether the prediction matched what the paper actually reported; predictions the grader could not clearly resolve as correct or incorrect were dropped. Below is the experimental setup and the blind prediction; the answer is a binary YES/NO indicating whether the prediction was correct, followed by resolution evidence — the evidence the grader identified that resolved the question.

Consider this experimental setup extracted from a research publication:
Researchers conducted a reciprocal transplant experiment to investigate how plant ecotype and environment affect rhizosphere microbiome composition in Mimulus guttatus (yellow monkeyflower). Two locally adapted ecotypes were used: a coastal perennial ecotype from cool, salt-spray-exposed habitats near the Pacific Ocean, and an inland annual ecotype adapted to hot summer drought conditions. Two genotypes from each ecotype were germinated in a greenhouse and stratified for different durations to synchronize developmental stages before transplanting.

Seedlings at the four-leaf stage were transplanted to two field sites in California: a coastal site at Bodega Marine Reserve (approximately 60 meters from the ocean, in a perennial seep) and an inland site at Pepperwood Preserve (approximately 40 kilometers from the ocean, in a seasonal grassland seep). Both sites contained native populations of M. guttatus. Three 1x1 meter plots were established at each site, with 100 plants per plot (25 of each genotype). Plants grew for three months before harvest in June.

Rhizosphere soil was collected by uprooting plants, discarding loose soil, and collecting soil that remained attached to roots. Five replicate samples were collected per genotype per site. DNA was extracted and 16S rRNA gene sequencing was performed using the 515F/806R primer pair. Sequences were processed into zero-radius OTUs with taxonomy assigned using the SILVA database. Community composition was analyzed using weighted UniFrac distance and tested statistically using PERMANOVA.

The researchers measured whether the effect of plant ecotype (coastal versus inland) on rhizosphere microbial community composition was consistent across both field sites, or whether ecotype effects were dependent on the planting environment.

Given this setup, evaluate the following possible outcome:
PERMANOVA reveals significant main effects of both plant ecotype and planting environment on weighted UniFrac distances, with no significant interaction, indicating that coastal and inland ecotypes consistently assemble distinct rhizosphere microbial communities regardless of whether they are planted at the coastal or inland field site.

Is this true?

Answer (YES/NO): NO